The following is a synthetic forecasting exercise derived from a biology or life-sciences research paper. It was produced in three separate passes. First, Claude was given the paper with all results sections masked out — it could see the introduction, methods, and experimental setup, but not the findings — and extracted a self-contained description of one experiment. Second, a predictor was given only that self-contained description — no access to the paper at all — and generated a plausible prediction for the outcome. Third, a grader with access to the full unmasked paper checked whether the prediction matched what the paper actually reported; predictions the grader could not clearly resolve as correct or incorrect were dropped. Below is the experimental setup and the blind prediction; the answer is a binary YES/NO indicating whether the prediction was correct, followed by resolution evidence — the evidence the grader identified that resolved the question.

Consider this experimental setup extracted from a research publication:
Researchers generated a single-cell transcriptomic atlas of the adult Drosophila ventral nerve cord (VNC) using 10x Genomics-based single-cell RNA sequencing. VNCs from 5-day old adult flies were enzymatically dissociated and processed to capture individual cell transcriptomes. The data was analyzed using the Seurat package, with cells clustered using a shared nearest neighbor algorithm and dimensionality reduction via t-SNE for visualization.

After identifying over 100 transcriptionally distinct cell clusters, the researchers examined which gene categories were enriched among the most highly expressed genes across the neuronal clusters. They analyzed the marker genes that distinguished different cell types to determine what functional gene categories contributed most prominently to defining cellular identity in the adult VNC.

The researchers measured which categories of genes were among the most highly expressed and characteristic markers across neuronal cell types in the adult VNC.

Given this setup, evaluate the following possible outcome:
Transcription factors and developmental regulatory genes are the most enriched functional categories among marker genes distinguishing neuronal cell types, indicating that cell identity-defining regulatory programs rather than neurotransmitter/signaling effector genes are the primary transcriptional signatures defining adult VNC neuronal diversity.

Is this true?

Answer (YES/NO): YES